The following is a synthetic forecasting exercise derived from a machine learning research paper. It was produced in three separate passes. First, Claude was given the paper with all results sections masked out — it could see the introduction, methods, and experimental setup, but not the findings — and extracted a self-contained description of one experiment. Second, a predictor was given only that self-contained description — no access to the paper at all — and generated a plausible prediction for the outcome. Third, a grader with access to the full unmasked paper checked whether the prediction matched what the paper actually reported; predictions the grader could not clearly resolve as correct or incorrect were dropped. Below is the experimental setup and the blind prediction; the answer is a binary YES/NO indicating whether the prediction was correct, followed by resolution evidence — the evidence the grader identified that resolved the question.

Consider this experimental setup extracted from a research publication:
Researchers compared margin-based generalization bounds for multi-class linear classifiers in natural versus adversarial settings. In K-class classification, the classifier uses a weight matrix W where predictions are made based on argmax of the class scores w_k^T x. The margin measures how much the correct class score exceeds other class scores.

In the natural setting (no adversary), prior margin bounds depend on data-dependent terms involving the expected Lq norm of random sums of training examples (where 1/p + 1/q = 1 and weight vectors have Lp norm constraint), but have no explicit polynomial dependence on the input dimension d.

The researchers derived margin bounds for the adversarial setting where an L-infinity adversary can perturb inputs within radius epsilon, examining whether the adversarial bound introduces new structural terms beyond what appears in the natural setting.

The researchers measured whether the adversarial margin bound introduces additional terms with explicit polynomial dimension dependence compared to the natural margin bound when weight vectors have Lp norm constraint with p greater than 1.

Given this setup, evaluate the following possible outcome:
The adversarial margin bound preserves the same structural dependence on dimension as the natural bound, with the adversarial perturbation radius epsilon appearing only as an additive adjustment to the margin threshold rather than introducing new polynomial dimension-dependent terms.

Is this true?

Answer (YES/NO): NO